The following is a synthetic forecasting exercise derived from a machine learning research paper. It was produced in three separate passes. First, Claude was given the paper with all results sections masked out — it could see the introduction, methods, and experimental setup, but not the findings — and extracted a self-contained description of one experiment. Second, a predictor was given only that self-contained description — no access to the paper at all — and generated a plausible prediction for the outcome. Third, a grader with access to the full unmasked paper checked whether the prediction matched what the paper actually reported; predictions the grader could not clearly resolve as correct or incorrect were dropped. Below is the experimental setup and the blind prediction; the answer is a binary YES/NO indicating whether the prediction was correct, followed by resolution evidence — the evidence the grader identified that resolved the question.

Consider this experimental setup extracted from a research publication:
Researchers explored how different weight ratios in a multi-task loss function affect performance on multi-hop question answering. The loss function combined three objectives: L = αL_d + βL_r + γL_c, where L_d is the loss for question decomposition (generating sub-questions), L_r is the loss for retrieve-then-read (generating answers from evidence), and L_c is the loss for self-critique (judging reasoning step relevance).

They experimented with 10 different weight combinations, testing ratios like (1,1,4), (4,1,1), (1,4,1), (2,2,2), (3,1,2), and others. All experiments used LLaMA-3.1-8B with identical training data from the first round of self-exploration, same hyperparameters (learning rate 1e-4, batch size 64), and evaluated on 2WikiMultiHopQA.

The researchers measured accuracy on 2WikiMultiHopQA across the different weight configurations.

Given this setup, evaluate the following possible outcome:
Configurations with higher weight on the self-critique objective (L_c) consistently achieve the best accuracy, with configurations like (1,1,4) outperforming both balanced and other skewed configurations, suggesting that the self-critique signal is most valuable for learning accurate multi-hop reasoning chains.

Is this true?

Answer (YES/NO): NO